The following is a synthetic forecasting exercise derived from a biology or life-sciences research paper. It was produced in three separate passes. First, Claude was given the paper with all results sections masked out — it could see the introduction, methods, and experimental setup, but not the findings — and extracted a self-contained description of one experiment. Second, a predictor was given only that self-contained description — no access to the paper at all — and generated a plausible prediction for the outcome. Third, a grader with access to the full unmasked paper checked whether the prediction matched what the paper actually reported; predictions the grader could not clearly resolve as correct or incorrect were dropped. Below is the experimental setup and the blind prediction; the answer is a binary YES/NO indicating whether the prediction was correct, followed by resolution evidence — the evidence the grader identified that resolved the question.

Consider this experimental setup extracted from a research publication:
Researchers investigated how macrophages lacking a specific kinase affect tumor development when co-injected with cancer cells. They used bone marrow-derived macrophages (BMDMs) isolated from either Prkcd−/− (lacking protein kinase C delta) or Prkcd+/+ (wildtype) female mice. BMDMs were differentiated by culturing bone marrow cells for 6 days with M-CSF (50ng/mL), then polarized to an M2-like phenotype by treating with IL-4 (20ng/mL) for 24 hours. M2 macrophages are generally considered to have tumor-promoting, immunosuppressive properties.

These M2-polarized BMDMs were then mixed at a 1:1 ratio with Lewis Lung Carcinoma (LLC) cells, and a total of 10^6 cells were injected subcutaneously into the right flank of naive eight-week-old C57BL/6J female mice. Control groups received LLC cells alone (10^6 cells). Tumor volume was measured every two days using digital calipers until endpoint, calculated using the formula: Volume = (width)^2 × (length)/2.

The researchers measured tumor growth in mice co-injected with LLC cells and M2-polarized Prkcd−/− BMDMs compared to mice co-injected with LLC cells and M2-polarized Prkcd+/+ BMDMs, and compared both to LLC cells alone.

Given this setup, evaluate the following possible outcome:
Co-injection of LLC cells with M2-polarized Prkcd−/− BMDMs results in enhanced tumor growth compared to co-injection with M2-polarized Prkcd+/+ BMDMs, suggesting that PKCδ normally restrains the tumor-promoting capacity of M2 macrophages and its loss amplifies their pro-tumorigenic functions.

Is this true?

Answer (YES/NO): NO